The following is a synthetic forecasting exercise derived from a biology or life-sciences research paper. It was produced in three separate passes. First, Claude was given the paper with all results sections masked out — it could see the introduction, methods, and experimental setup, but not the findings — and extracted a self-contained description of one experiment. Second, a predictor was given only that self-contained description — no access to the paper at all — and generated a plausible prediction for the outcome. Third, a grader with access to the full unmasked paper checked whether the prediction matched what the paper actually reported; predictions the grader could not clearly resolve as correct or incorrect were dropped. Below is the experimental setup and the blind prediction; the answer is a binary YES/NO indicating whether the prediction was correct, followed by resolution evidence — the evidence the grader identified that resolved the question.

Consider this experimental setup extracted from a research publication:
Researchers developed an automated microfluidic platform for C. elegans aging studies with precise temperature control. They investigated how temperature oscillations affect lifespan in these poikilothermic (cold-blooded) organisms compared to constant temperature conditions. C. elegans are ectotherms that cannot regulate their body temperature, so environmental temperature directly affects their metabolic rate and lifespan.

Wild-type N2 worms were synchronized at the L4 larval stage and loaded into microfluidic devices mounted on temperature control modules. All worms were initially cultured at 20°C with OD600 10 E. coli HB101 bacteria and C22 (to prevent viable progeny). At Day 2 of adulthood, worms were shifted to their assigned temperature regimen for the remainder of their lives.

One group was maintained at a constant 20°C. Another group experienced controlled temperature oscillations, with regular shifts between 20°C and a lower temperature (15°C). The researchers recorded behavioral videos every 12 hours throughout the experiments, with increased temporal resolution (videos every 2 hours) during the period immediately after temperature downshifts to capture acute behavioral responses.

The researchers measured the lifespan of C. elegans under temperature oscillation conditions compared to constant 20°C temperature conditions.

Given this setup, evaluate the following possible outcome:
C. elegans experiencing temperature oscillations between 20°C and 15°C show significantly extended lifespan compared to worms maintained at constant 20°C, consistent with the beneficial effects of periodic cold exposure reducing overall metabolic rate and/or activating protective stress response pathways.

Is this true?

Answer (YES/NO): NO